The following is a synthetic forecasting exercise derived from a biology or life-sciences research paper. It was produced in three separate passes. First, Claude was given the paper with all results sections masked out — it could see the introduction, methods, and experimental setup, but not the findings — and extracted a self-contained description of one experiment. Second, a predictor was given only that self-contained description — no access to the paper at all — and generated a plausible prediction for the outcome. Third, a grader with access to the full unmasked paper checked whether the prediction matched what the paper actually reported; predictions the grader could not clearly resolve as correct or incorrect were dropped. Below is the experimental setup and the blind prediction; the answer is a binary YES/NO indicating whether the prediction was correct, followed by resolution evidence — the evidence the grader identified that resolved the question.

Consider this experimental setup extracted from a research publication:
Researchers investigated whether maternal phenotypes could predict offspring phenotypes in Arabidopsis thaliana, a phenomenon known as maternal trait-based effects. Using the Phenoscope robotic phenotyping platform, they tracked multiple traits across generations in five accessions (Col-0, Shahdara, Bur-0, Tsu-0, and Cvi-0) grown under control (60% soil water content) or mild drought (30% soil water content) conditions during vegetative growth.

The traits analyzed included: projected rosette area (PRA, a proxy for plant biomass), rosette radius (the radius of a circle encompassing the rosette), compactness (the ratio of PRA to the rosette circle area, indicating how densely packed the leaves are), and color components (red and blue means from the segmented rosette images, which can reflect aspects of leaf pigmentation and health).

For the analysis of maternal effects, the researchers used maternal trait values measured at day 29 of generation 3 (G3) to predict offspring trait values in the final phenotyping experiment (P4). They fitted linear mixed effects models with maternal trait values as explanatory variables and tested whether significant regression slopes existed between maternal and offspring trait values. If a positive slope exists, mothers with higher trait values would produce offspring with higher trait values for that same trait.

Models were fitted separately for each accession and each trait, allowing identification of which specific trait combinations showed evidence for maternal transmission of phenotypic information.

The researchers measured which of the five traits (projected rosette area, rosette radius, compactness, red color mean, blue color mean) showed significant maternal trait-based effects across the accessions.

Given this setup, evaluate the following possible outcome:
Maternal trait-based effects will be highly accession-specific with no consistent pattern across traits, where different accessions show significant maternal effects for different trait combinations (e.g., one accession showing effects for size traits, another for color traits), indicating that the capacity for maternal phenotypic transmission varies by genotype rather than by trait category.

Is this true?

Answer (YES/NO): NO